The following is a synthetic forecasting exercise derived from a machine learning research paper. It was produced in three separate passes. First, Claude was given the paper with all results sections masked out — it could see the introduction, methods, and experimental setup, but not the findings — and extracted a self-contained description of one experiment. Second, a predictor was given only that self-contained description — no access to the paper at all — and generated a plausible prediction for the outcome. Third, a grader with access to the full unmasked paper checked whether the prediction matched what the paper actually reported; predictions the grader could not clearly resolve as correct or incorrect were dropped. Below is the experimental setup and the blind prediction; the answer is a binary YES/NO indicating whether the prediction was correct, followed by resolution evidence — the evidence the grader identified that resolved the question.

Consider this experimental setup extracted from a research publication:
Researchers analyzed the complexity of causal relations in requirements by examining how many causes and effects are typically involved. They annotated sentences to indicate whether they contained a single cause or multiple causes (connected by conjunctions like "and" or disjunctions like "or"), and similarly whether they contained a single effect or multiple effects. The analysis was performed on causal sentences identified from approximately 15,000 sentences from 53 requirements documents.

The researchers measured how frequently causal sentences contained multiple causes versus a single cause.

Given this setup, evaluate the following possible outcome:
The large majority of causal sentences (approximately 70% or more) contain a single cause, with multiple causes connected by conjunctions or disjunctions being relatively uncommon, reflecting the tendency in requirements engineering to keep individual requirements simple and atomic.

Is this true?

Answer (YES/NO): YES